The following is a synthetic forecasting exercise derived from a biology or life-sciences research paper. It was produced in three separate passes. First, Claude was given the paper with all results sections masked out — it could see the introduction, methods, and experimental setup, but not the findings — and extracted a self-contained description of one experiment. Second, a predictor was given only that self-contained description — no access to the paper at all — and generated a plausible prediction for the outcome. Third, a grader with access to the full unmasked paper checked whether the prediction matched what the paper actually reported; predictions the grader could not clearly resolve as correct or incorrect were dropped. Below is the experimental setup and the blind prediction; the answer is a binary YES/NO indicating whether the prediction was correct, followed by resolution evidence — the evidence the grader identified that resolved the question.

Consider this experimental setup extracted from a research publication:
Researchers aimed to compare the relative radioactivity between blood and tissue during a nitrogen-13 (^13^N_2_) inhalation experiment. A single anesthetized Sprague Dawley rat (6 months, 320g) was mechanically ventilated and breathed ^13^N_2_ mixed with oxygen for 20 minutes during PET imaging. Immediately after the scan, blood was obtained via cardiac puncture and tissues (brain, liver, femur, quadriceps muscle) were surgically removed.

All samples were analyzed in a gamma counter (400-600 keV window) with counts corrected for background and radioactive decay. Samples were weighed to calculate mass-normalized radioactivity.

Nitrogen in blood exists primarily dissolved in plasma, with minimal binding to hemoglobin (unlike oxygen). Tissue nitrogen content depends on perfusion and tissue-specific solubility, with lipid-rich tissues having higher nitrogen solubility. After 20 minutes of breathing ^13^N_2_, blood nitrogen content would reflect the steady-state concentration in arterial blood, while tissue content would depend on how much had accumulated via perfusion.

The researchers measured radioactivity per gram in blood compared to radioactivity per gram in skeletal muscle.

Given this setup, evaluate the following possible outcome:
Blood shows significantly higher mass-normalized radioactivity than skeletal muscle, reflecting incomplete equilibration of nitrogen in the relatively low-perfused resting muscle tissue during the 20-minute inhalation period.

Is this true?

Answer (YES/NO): YES